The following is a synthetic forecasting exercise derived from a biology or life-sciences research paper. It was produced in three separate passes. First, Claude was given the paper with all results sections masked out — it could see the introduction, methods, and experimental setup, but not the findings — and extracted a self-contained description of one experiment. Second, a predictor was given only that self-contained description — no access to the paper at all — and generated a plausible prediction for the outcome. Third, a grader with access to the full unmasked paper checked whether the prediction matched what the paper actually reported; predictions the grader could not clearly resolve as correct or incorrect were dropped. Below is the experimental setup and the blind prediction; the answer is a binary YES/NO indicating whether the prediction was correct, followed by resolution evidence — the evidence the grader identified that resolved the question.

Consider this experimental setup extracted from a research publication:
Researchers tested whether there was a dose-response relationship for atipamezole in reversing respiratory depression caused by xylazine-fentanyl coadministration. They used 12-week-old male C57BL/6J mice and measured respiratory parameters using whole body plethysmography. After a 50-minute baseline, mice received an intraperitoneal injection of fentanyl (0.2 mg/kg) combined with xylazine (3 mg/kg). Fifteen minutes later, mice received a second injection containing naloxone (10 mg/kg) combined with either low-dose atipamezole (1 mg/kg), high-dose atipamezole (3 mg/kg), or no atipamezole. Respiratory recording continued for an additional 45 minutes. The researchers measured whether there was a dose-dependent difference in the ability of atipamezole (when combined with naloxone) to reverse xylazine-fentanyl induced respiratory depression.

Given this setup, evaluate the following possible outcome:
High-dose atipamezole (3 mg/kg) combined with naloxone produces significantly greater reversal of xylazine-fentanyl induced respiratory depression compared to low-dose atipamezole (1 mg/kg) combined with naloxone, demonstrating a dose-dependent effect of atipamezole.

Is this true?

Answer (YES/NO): YES